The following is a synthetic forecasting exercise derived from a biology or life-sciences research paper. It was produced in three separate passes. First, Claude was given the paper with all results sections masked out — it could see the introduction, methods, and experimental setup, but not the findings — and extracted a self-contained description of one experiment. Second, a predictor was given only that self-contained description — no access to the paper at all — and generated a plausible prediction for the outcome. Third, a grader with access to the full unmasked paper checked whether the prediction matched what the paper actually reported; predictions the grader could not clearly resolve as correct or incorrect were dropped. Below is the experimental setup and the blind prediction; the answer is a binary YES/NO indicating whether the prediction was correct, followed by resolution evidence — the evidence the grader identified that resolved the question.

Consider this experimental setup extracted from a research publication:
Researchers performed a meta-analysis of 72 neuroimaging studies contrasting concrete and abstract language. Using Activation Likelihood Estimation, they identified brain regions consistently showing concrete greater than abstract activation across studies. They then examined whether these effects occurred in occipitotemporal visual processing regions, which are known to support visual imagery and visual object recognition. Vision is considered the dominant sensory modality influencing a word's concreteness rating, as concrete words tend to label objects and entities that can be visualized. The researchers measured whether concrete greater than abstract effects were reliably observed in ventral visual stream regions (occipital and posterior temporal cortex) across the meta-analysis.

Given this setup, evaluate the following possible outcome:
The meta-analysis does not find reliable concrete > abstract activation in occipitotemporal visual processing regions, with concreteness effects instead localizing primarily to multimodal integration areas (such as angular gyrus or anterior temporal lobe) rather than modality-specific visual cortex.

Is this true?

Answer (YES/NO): NO